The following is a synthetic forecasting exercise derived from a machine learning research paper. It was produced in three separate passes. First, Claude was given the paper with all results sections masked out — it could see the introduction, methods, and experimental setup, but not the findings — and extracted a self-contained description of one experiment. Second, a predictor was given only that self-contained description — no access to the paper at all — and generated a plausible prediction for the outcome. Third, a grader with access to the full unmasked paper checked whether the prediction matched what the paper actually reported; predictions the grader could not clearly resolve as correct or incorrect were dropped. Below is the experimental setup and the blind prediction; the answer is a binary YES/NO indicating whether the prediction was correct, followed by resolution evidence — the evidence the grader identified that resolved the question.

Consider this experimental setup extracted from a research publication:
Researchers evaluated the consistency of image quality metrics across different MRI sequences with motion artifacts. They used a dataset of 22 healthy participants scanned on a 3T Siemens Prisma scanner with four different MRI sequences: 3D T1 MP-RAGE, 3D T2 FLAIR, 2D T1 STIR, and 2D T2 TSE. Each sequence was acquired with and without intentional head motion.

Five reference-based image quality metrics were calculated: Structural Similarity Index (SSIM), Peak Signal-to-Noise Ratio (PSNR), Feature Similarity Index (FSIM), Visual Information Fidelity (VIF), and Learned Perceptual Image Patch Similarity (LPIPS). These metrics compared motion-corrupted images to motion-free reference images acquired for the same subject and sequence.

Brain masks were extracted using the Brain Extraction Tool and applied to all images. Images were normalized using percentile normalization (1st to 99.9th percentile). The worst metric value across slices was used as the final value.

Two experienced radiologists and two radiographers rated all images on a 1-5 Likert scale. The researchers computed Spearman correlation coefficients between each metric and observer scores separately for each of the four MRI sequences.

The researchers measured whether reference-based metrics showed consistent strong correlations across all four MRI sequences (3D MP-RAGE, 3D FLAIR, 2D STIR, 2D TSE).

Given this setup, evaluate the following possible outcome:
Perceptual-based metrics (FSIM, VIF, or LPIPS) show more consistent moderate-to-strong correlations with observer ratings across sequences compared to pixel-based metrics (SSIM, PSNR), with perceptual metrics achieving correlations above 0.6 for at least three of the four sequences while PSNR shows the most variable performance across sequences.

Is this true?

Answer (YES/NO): NO